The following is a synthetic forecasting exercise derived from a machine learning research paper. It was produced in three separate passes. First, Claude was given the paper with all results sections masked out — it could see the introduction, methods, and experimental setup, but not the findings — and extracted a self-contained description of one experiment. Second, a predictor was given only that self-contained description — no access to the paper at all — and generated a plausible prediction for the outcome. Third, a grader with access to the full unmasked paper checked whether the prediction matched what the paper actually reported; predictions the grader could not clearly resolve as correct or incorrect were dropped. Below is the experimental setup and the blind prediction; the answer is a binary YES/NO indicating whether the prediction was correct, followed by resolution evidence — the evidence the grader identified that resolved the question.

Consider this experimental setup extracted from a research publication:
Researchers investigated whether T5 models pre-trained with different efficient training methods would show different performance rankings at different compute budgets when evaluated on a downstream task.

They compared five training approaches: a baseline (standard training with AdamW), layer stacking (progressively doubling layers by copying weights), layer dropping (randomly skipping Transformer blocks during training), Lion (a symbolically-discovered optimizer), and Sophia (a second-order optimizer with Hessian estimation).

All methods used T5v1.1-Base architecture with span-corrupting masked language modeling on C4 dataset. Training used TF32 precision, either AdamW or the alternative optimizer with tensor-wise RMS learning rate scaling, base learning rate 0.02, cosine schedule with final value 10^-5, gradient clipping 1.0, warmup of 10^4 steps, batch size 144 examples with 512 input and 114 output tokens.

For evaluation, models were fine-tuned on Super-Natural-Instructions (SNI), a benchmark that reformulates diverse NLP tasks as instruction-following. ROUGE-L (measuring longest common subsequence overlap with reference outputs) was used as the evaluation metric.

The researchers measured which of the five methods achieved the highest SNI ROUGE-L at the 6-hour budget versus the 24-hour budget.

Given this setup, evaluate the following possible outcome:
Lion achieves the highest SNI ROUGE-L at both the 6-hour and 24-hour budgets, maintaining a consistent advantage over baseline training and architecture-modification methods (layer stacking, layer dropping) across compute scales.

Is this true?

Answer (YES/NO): NO